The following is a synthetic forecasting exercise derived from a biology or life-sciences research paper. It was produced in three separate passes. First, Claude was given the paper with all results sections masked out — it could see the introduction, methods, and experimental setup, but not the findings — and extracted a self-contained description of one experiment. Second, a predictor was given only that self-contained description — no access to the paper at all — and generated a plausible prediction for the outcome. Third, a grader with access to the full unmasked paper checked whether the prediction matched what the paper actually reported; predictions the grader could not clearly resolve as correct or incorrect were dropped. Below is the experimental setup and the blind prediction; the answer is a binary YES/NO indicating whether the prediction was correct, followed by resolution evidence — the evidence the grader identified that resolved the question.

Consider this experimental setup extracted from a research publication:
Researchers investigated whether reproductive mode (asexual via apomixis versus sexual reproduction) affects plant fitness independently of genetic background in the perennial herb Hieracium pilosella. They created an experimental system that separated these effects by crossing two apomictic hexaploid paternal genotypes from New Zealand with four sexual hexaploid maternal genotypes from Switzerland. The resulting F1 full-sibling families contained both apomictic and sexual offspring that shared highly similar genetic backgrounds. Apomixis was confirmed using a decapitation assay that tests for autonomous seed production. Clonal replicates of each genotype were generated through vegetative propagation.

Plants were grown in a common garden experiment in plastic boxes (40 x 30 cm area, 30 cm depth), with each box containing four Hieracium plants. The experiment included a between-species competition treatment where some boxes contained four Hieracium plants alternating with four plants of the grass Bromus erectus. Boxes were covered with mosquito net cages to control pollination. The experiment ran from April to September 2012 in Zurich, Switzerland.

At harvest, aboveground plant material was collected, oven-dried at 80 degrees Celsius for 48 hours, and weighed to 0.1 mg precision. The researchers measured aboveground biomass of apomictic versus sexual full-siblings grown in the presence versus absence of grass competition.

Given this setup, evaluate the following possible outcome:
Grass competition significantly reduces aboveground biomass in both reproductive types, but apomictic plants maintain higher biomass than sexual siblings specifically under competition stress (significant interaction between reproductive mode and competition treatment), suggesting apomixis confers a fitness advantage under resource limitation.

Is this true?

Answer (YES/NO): NO